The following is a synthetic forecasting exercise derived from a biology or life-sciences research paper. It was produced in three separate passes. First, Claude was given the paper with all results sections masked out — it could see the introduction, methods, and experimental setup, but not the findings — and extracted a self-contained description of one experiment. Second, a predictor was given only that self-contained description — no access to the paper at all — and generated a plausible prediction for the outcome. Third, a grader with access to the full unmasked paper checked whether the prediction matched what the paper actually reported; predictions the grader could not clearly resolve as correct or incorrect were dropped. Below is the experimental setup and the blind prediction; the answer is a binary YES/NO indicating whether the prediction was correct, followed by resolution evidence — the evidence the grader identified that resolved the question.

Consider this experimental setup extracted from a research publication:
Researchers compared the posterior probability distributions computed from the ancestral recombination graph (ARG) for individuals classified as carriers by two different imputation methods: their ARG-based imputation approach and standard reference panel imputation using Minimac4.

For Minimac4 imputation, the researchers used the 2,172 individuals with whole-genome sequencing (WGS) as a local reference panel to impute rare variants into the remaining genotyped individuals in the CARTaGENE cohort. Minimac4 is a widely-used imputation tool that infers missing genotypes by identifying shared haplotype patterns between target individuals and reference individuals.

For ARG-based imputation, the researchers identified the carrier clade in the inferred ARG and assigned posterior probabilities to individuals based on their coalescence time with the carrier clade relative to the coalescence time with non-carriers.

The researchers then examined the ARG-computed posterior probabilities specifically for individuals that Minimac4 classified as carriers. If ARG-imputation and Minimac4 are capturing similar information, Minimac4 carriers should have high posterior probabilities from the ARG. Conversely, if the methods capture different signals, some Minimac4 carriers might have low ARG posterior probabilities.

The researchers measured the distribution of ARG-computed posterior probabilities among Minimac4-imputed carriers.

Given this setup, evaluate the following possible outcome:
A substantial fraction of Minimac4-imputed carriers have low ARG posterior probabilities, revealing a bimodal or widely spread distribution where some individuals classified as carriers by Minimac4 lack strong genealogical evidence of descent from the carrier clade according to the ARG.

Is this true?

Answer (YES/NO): NO